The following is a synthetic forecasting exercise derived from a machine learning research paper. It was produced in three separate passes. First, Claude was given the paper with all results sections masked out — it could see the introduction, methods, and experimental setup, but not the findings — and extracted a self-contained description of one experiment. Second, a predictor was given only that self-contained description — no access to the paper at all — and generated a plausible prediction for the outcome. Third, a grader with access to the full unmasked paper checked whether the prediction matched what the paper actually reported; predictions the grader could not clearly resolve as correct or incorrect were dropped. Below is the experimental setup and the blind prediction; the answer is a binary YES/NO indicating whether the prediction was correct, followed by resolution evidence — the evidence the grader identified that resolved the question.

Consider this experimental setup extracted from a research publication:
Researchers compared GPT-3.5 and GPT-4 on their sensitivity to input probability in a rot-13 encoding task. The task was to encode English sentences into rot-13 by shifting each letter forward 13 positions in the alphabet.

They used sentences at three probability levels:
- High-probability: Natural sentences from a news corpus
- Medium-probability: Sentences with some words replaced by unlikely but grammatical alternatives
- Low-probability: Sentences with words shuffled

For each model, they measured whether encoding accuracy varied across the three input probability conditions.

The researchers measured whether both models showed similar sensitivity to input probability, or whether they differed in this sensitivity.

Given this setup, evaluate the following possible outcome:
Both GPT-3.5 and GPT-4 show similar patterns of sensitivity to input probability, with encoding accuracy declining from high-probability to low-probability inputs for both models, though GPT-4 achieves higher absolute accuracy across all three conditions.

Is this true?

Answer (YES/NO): NO